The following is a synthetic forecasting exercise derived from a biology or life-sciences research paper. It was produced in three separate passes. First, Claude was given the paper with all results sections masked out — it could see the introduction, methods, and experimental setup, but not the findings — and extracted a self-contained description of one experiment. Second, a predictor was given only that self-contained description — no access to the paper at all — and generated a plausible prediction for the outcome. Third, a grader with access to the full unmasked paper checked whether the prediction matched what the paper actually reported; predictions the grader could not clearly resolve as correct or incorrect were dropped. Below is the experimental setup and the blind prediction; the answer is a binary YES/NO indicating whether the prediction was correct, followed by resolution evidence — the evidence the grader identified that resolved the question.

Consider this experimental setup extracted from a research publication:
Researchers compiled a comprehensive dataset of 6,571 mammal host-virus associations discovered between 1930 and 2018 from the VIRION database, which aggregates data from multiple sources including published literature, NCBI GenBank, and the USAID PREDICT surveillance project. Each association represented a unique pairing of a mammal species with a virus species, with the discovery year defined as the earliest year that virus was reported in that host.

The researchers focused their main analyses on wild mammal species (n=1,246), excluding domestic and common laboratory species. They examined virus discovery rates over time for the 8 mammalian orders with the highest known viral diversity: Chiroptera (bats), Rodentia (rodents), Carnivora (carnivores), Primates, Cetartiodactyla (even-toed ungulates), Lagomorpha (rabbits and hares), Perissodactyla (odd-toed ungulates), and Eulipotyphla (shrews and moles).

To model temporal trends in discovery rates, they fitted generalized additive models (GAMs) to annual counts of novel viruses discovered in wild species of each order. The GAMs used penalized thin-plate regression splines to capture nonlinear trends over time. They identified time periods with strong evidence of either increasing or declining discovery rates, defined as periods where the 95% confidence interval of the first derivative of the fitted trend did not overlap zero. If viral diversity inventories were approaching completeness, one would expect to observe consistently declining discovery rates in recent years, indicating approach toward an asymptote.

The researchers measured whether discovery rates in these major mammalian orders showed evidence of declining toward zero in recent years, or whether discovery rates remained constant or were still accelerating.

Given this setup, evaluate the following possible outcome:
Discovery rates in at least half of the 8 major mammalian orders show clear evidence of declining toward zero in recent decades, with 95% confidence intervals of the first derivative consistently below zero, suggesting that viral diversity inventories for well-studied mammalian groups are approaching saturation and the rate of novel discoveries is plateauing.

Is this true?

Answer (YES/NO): NO